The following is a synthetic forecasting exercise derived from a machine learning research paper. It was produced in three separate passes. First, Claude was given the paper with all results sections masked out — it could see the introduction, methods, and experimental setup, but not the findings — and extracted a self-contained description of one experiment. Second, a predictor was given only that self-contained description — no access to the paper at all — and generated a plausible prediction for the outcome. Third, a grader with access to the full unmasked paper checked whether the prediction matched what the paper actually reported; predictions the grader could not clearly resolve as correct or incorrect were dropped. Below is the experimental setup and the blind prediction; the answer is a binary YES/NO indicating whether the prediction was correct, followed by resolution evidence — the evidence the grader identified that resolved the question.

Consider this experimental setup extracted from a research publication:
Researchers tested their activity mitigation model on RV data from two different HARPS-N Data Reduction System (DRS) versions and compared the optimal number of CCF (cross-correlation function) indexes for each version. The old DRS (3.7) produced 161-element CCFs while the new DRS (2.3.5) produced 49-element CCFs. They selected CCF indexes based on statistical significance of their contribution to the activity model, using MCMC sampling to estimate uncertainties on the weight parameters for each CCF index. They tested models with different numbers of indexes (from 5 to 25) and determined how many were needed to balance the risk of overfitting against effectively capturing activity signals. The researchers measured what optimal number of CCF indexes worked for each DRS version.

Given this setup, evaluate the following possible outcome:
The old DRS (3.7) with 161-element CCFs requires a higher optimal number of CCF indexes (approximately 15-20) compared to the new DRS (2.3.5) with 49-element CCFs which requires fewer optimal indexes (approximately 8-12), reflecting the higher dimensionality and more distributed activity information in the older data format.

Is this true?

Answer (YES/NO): NO